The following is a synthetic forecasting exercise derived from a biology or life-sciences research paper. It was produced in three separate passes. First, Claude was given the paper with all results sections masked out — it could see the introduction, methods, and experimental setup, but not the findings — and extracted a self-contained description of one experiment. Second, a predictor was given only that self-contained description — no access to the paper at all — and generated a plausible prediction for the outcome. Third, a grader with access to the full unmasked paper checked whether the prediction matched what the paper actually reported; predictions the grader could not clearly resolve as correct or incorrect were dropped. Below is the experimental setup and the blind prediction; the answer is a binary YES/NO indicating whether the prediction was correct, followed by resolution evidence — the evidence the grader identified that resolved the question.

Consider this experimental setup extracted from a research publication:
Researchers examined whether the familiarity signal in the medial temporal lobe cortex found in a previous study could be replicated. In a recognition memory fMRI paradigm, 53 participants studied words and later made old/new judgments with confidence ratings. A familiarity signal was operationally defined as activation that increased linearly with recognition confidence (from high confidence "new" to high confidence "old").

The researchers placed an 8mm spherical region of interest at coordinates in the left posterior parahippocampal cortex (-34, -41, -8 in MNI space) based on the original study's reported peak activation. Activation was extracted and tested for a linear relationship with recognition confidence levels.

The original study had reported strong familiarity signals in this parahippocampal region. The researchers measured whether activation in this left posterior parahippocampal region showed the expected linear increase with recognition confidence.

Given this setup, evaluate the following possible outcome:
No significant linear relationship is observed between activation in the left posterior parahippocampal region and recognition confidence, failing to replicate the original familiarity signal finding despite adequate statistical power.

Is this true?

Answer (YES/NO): NO